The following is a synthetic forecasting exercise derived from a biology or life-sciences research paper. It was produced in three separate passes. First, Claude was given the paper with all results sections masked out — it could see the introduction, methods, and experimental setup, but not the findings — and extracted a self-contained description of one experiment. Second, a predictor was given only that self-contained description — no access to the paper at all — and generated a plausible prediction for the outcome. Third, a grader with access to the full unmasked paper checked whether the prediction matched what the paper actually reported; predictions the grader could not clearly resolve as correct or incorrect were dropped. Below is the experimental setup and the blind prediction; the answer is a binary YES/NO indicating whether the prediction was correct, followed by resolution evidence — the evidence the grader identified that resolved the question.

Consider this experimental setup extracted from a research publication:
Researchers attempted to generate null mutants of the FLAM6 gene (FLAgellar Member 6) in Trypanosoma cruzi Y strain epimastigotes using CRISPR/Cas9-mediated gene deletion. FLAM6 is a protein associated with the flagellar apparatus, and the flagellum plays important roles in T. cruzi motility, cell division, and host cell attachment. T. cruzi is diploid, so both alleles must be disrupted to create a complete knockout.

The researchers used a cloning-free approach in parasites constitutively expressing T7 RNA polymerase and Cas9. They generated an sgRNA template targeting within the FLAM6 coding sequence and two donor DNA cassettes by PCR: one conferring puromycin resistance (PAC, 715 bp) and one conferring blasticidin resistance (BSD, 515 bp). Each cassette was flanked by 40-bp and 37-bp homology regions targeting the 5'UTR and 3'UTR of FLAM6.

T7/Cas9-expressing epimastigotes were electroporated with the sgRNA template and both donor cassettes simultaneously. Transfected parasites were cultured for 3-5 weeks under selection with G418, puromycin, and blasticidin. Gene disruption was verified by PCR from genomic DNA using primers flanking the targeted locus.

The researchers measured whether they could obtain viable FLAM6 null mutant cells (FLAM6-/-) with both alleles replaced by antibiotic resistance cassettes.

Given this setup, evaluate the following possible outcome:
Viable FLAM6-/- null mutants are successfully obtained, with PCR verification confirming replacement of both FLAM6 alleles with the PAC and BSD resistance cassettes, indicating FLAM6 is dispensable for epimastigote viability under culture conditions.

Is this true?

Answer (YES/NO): NO